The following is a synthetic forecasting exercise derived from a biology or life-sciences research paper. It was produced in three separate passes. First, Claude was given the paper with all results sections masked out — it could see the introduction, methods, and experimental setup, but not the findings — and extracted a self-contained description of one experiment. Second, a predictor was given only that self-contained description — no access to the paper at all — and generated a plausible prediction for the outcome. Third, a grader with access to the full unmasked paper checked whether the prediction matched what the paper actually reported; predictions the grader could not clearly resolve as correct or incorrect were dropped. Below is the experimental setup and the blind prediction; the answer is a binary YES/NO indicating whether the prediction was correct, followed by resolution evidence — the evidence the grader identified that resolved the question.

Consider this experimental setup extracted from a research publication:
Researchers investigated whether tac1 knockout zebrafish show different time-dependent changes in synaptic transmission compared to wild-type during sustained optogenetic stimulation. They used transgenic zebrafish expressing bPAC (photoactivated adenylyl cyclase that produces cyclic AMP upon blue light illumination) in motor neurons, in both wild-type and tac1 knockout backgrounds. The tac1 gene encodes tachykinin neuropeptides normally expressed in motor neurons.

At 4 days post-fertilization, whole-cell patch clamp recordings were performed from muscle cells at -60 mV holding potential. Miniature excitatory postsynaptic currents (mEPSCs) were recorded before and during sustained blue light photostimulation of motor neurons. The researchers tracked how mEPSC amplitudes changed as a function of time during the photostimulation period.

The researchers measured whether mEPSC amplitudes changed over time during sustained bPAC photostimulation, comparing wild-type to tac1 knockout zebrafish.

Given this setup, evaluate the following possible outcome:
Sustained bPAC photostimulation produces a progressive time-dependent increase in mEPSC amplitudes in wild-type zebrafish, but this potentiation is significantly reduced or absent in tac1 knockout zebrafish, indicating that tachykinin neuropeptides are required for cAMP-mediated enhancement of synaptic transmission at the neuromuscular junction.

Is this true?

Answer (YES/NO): NO